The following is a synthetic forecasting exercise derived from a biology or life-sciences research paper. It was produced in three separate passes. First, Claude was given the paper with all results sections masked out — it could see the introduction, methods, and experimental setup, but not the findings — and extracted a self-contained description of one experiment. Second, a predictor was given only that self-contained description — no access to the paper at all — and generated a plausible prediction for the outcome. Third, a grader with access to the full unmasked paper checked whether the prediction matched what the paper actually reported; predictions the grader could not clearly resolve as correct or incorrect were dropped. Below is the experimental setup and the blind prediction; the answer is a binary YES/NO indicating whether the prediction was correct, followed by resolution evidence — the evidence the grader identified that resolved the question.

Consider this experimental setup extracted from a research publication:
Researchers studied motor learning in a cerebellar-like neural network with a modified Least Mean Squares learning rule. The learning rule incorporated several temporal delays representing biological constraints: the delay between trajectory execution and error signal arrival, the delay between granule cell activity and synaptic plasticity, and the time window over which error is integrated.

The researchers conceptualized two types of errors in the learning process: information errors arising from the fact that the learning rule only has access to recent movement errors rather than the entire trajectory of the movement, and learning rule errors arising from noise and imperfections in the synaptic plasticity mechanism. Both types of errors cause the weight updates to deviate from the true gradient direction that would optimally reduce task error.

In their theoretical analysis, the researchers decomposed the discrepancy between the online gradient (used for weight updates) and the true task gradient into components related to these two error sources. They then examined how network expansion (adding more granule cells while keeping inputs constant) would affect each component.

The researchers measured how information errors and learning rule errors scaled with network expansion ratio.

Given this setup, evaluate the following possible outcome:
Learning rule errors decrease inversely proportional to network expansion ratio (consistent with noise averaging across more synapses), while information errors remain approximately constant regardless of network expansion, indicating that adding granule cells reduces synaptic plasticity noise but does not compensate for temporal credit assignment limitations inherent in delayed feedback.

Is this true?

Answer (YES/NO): NO